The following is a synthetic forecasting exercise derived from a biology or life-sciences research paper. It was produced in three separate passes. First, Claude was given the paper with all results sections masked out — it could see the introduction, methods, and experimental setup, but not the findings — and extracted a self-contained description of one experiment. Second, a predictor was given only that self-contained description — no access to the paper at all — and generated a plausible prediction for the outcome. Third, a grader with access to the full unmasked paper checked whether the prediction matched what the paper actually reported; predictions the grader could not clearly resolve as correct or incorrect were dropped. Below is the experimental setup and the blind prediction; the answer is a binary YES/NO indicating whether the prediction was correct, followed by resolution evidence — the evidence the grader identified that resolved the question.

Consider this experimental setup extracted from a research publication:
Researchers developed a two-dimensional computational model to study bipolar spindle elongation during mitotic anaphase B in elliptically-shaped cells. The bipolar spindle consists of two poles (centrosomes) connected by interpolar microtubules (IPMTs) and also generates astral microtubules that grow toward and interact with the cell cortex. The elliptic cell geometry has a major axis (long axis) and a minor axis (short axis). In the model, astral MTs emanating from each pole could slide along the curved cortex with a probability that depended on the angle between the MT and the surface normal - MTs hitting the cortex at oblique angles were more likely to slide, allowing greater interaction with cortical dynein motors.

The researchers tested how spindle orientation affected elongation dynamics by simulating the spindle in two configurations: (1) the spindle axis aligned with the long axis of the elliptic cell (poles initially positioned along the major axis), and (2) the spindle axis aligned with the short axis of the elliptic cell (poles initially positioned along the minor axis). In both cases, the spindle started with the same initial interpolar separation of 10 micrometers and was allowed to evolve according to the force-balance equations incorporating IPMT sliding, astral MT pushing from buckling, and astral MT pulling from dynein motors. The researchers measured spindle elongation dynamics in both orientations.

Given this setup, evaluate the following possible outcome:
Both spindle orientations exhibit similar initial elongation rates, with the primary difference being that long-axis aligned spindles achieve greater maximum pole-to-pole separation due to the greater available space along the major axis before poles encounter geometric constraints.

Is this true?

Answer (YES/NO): NO